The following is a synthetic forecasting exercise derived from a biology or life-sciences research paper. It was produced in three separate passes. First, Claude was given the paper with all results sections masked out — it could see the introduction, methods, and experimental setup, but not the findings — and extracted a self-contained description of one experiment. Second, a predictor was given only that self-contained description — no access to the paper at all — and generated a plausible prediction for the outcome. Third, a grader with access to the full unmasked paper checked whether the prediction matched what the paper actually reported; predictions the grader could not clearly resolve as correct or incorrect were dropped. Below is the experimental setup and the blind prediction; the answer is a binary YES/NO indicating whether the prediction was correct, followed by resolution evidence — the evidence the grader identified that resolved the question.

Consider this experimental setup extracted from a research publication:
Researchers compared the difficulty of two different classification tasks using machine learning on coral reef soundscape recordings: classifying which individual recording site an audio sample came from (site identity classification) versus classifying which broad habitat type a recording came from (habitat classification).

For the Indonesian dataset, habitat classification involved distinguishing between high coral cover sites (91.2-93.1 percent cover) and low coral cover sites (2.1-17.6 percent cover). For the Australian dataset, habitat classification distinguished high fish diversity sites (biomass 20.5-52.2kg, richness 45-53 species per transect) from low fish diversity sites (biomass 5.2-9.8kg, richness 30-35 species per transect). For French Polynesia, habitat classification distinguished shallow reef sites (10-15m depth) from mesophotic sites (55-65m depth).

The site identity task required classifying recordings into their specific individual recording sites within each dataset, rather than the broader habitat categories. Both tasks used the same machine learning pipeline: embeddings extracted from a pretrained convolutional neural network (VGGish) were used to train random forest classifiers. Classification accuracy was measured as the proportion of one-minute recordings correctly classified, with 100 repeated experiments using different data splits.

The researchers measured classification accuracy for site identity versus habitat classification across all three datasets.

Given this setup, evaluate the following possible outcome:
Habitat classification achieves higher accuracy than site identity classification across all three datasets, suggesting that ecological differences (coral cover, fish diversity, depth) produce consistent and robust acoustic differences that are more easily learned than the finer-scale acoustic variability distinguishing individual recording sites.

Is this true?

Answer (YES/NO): NO